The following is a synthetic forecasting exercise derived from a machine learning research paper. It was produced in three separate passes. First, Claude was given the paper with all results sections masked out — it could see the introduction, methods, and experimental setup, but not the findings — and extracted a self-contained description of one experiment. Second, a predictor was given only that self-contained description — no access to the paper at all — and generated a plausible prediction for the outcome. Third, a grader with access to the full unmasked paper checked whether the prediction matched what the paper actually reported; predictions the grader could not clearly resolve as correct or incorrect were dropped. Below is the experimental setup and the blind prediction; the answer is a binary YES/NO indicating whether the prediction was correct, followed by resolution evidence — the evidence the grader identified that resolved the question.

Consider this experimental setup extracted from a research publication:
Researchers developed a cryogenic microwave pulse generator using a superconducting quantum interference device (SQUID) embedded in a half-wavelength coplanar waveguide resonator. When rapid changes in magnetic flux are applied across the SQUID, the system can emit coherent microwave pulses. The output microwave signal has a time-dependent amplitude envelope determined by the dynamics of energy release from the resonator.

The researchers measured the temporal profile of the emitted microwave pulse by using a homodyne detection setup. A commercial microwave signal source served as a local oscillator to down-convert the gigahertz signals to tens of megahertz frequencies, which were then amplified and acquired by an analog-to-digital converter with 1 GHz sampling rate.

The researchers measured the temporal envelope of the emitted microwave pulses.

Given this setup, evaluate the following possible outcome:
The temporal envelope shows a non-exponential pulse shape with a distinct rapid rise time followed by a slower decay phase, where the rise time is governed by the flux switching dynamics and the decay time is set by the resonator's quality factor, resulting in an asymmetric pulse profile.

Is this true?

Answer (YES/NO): NO